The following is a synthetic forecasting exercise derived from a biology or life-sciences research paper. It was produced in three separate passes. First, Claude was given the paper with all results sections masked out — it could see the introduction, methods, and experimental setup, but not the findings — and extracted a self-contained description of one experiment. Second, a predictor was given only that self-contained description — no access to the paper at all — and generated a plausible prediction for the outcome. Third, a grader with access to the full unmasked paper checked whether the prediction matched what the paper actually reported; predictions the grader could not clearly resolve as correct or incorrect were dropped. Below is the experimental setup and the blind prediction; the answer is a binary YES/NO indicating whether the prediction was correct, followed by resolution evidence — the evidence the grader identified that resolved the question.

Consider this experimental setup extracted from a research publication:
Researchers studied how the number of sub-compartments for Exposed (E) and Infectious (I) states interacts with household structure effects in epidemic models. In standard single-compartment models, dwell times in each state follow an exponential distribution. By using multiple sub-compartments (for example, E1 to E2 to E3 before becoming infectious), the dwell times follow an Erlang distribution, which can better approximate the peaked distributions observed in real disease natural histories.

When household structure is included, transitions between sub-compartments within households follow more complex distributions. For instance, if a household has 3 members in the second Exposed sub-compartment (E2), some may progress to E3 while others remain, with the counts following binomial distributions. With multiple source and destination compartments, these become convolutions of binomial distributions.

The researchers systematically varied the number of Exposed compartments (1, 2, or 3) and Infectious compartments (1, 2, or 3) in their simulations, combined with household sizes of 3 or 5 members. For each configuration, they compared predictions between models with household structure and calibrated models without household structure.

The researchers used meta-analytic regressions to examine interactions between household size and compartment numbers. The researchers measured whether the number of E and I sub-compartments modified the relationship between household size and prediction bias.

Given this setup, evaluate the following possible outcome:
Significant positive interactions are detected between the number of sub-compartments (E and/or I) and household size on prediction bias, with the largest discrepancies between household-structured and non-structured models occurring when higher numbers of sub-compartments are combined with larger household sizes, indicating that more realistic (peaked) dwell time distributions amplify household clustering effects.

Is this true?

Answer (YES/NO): NO